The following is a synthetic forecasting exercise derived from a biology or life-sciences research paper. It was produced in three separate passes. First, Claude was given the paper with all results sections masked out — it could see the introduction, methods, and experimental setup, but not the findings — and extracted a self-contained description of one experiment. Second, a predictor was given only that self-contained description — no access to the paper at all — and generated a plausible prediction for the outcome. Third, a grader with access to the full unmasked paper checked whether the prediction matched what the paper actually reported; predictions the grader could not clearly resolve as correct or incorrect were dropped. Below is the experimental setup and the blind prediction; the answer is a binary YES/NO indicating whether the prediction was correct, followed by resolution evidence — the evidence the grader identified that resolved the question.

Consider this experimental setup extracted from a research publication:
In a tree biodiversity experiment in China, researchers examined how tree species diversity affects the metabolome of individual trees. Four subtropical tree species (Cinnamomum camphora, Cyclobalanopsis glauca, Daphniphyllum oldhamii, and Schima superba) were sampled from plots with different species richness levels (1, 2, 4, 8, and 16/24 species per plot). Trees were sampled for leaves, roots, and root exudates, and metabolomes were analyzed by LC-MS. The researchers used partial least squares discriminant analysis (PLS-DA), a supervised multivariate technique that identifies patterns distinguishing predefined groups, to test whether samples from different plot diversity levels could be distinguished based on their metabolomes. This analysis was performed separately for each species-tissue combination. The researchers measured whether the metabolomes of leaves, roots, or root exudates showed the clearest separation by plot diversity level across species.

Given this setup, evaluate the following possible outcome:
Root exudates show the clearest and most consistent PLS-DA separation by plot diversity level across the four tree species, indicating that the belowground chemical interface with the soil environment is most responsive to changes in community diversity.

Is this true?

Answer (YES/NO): NO